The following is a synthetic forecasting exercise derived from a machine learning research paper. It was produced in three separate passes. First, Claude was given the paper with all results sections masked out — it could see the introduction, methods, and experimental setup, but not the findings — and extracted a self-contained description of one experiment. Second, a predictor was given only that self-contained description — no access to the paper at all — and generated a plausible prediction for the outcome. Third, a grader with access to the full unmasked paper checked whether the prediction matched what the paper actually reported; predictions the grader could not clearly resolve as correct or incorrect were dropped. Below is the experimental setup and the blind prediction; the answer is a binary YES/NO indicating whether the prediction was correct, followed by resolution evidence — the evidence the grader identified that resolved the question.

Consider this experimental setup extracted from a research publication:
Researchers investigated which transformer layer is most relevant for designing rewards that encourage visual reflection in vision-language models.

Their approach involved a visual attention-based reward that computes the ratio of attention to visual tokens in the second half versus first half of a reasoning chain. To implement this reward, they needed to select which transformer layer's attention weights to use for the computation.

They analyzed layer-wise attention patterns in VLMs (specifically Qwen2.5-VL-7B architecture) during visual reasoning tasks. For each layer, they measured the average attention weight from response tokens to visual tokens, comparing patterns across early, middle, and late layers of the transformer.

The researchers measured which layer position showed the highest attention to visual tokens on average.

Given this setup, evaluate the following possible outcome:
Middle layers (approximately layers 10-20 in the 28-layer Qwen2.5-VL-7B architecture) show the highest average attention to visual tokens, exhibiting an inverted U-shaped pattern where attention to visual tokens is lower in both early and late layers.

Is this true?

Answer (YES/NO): NO